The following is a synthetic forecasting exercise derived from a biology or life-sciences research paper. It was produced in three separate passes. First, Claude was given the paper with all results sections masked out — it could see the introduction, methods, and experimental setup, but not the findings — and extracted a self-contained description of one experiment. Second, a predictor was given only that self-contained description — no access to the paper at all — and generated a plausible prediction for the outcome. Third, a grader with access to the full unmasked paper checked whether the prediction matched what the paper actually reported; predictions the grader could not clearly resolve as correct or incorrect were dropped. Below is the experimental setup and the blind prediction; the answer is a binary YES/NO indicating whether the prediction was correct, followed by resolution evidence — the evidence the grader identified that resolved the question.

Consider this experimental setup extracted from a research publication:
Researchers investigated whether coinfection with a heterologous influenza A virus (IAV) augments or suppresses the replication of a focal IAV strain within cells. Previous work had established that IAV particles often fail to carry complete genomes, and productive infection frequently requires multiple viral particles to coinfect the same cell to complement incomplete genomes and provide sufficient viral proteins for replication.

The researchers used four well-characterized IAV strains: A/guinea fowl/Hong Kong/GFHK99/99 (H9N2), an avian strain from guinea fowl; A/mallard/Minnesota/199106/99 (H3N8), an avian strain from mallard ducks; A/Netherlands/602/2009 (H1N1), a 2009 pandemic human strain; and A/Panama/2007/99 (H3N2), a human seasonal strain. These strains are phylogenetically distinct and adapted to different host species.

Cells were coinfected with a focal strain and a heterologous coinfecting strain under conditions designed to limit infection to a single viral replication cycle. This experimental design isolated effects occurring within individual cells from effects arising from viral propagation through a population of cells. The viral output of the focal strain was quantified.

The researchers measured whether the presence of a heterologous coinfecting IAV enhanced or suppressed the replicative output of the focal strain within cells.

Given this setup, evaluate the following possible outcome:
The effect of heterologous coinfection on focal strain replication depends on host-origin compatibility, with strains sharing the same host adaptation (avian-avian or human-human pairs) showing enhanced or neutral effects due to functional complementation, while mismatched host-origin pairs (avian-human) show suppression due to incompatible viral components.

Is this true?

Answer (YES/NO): NO